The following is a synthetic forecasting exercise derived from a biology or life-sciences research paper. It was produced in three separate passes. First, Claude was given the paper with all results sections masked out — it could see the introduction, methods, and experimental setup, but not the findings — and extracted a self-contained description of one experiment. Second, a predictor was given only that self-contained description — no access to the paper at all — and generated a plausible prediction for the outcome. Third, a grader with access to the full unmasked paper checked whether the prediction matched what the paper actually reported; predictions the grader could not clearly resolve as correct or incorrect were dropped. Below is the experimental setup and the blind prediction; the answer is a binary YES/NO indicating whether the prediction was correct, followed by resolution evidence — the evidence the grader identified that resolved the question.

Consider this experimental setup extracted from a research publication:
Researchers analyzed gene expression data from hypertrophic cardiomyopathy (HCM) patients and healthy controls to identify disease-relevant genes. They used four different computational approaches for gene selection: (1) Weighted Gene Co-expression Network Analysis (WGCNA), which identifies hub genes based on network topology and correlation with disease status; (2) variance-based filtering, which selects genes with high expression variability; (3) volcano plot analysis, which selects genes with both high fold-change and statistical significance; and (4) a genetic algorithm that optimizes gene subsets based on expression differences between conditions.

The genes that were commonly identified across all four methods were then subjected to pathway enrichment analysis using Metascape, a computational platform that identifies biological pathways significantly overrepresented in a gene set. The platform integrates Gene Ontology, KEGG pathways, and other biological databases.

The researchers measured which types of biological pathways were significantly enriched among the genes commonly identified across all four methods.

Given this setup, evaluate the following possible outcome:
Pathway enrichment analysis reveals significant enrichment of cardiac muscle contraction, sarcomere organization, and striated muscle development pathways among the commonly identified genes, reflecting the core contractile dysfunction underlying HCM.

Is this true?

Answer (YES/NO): NO